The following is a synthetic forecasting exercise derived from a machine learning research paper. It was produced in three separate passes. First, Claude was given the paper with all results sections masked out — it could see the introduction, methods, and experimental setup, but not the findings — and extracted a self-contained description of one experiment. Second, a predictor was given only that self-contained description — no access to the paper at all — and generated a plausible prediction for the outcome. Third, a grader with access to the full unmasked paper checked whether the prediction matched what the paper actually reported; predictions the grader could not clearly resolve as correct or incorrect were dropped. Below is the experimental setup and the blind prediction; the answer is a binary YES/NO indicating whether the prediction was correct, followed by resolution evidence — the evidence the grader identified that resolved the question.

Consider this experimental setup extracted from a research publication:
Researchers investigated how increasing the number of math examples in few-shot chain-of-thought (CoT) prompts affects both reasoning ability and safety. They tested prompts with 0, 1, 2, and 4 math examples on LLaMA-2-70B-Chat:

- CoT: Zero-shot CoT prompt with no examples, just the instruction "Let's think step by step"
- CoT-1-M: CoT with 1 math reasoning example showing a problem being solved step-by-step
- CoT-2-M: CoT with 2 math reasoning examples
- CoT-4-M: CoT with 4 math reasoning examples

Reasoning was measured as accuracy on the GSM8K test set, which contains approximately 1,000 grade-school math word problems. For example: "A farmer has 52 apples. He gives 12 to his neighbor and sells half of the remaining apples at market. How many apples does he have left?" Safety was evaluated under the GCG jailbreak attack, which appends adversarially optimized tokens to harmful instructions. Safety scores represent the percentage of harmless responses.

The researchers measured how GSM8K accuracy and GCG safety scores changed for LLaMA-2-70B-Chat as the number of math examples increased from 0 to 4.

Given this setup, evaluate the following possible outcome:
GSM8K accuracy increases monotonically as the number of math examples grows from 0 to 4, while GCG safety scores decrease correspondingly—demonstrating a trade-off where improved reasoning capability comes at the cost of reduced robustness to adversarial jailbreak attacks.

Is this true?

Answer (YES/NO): NO